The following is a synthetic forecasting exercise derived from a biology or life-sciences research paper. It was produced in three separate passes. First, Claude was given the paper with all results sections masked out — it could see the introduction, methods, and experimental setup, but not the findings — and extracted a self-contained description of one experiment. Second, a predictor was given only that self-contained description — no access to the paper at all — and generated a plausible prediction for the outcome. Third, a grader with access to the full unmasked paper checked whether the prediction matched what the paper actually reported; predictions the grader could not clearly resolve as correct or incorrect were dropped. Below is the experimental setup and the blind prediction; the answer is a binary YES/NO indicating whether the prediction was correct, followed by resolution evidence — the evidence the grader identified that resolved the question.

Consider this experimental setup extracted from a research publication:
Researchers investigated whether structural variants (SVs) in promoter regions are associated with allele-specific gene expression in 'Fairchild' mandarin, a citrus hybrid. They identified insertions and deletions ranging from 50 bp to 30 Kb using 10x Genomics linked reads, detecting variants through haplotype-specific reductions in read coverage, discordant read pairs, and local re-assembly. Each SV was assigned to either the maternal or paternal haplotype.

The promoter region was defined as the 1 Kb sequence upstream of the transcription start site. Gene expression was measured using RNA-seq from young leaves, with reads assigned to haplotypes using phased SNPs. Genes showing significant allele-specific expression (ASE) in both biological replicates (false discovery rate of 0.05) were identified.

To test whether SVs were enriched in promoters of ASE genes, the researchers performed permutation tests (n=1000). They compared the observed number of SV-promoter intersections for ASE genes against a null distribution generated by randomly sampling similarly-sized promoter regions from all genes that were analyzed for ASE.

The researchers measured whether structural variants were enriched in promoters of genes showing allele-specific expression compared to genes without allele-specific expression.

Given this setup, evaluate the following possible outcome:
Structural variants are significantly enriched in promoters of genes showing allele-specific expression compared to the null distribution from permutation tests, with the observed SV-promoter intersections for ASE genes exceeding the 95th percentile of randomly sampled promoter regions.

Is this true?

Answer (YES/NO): YES